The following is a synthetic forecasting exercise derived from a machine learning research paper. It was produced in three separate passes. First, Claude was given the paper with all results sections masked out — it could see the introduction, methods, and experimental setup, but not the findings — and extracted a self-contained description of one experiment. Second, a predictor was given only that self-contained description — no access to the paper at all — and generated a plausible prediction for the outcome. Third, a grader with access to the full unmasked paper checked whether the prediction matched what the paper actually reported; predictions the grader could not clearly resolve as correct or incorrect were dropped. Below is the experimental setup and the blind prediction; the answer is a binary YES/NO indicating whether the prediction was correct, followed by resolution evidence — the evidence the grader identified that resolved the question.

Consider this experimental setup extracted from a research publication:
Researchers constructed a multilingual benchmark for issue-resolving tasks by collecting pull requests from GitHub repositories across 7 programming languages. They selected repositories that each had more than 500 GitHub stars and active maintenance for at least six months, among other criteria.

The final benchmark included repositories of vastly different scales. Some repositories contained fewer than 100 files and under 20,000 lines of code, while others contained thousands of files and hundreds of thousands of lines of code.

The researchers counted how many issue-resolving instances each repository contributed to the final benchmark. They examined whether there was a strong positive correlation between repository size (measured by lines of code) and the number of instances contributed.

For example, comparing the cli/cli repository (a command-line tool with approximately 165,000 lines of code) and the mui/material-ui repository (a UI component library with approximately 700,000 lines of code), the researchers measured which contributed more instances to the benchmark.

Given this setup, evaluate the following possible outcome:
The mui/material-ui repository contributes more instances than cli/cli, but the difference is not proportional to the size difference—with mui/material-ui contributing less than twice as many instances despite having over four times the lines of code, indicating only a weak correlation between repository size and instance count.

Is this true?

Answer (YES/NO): NO